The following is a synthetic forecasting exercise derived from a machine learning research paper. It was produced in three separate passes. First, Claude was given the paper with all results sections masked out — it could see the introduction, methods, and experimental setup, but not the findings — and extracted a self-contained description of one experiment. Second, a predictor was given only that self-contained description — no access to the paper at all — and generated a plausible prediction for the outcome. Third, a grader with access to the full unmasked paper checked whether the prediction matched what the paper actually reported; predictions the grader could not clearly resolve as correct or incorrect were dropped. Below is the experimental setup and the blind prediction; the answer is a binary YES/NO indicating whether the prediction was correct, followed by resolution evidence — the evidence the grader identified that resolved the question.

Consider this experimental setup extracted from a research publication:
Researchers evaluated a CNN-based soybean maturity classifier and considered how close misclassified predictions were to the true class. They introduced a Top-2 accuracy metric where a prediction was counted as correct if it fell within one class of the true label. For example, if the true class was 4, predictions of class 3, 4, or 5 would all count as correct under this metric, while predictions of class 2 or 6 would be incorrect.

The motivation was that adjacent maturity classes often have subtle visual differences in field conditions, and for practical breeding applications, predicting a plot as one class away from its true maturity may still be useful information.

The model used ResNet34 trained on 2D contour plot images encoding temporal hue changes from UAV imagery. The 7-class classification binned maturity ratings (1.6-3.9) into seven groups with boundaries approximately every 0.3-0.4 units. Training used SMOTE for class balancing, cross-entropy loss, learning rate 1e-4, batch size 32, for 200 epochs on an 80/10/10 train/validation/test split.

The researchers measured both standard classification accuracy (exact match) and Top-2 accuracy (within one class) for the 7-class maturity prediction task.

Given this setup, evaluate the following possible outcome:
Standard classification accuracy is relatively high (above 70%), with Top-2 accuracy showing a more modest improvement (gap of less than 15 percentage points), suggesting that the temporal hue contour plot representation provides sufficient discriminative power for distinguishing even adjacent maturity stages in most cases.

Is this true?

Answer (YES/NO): NO